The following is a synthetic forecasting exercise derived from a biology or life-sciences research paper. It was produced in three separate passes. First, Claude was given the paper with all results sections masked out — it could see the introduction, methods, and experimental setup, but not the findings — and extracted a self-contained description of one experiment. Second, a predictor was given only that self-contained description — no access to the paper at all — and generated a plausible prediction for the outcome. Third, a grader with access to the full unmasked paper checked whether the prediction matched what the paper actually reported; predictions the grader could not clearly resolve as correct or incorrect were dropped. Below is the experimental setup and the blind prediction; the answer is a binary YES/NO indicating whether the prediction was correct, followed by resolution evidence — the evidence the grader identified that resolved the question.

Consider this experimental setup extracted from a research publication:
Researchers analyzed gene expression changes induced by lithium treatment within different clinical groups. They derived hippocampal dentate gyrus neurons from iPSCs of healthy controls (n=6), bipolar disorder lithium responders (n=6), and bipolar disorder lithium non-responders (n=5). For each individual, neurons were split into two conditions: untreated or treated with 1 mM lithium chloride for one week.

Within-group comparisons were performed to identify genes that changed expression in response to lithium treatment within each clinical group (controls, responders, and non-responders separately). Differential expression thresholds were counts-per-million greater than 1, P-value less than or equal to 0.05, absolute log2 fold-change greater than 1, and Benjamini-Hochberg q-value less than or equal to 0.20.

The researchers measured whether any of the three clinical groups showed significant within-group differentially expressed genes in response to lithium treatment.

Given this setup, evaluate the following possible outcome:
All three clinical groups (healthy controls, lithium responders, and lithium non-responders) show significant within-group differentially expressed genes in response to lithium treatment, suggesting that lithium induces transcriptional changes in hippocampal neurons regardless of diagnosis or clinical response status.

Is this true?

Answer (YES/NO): NO